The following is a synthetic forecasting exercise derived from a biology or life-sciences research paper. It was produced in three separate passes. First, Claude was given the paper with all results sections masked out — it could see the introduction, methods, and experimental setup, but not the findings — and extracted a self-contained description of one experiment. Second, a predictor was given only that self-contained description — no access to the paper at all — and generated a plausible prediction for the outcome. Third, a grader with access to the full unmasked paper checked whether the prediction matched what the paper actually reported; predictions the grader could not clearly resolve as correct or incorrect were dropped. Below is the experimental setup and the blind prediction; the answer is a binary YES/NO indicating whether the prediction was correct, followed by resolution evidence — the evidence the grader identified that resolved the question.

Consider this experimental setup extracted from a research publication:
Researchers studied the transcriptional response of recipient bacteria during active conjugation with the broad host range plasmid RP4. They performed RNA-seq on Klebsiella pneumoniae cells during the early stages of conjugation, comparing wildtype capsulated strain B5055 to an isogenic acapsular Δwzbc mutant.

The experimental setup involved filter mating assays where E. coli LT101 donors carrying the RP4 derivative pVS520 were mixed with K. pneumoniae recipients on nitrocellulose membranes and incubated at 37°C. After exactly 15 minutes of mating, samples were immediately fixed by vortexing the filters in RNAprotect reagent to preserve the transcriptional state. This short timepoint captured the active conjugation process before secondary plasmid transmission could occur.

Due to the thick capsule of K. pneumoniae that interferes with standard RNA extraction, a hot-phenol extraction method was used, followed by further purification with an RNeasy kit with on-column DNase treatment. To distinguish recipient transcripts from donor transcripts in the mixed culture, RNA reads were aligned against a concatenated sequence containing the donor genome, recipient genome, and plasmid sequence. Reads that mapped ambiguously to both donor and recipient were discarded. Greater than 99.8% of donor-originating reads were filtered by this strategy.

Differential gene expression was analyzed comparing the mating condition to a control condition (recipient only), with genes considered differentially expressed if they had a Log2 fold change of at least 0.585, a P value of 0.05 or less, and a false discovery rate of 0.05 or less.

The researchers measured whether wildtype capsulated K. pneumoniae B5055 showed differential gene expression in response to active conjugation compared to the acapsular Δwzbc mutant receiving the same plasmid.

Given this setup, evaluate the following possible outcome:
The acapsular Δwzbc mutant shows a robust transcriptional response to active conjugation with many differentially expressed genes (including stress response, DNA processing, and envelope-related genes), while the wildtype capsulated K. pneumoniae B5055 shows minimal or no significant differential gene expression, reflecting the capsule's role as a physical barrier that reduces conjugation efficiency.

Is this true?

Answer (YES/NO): YES